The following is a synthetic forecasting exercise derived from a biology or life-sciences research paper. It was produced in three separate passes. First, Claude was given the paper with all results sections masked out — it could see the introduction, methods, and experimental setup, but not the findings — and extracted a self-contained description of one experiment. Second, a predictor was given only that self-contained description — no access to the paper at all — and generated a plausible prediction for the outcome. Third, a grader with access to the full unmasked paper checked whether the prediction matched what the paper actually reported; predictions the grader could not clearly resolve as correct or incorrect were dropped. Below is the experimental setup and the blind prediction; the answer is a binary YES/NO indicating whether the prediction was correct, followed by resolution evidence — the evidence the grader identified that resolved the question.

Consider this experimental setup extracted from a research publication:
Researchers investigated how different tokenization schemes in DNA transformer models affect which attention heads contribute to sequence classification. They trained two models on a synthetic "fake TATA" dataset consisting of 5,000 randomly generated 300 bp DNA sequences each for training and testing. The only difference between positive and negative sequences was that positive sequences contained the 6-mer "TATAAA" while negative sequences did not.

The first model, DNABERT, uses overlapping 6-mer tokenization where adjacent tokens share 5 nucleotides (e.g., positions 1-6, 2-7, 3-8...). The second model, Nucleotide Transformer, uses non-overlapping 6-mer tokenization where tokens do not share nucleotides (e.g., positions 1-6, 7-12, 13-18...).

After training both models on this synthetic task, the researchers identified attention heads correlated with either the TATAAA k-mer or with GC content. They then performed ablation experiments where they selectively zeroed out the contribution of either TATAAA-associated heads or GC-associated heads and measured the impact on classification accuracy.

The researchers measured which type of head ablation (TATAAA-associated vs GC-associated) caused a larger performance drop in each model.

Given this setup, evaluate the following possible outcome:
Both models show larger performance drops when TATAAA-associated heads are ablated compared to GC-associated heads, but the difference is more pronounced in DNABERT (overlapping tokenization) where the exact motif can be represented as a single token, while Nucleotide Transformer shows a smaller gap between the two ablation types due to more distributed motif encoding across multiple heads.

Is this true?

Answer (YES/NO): NO